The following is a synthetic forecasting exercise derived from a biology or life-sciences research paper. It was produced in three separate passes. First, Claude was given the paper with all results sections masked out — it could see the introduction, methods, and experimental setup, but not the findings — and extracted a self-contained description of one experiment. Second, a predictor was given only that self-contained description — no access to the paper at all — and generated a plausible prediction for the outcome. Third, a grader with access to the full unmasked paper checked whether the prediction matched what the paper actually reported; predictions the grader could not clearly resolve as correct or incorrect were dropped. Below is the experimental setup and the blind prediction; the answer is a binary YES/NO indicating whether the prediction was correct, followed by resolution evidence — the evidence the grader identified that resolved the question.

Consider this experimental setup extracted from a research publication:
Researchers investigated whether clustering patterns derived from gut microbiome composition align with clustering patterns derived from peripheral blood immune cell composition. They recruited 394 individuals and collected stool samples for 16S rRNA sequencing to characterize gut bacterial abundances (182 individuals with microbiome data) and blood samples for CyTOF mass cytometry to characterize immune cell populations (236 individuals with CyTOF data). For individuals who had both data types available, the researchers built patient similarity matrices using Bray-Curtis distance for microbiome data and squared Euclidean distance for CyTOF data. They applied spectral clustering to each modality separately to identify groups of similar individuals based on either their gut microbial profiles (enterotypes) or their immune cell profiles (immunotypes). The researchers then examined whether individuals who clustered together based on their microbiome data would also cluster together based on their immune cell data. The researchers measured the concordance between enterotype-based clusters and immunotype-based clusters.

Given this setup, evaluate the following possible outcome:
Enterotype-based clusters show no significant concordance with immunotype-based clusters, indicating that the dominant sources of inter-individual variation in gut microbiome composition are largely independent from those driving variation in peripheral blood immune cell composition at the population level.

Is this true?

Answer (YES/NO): YES